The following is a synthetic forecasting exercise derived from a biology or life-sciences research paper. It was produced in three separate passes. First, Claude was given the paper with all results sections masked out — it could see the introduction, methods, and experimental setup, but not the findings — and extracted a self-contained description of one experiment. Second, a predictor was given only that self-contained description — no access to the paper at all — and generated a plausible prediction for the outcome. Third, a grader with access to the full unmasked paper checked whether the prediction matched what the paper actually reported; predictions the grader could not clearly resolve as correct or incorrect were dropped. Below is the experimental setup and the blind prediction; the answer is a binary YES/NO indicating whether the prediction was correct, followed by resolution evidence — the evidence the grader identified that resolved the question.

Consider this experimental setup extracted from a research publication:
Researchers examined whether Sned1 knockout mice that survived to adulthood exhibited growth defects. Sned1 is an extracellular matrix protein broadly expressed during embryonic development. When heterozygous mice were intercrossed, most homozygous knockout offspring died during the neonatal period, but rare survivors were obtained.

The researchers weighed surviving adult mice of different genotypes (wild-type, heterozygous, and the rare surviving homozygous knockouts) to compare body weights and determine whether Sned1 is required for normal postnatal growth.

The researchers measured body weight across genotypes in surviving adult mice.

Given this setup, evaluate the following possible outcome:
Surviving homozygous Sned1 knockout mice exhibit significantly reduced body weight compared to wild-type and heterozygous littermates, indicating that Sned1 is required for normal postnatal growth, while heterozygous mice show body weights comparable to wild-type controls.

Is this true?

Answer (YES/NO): YES